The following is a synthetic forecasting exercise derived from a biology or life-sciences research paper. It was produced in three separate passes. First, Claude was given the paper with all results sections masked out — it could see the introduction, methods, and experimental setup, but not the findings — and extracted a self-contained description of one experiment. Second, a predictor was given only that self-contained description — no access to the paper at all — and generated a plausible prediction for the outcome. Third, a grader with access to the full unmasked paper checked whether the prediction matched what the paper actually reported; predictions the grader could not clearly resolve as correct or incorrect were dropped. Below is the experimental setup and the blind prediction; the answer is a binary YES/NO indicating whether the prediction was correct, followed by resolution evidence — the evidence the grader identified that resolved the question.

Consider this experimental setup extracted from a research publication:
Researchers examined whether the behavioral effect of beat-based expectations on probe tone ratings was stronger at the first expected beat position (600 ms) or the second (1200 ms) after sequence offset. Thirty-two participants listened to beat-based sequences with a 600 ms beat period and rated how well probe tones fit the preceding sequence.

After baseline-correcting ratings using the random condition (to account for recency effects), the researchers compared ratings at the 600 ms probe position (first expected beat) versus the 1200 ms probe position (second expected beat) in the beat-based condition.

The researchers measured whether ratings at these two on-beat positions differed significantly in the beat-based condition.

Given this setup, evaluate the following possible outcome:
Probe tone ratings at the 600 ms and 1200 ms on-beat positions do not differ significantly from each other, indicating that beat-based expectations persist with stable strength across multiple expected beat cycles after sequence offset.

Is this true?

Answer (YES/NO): NO